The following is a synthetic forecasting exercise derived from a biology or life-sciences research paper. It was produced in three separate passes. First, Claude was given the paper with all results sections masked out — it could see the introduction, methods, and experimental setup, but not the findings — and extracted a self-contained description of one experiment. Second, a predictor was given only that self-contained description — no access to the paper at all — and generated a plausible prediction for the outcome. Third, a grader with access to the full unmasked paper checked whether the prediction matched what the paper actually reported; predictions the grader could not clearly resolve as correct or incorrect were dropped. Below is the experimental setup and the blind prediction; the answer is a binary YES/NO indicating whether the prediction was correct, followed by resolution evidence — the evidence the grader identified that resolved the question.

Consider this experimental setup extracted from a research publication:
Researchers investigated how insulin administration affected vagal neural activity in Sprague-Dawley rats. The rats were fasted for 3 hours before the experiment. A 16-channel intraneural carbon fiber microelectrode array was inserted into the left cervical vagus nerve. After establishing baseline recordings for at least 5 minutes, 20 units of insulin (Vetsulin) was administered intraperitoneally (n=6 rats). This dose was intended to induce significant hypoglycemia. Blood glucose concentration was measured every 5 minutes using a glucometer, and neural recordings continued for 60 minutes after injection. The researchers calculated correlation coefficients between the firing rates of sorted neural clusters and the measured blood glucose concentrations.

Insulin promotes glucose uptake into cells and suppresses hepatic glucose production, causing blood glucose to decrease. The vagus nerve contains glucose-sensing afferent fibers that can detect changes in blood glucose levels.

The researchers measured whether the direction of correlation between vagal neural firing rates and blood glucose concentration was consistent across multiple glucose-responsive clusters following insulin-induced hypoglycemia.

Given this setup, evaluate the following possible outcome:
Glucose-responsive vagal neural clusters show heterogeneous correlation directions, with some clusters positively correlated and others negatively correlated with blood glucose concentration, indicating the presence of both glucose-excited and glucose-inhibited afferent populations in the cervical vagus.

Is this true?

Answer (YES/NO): NO